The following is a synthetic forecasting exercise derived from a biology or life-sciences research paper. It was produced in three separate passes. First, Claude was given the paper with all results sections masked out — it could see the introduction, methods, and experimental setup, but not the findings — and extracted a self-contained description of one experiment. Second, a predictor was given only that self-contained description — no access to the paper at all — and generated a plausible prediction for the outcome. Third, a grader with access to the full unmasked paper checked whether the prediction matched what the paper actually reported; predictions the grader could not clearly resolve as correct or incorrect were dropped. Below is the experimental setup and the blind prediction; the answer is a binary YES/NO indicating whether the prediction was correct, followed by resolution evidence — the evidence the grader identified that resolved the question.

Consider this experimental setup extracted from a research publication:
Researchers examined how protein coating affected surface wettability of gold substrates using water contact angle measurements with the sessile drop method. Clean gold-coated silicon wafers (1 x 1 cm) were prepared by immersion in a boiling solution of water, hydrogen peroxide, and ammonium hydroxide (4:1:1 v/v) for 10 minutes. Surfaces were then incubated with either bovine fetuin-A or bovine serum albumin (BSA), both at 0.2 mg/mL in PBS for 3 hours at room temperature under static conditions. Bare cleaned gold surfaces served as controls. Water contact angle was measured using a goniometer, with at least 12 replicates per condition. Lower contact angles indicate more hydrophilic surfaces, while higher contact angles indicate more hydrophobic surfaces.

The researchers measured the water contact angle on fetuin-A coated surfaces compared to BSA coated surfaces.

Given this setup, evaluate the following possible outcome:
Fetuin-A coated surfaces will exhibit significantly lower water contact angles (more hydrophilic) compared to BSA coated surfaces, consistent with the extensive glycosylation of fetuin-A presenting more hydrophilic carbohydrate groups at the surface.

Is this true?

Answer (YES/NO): NO